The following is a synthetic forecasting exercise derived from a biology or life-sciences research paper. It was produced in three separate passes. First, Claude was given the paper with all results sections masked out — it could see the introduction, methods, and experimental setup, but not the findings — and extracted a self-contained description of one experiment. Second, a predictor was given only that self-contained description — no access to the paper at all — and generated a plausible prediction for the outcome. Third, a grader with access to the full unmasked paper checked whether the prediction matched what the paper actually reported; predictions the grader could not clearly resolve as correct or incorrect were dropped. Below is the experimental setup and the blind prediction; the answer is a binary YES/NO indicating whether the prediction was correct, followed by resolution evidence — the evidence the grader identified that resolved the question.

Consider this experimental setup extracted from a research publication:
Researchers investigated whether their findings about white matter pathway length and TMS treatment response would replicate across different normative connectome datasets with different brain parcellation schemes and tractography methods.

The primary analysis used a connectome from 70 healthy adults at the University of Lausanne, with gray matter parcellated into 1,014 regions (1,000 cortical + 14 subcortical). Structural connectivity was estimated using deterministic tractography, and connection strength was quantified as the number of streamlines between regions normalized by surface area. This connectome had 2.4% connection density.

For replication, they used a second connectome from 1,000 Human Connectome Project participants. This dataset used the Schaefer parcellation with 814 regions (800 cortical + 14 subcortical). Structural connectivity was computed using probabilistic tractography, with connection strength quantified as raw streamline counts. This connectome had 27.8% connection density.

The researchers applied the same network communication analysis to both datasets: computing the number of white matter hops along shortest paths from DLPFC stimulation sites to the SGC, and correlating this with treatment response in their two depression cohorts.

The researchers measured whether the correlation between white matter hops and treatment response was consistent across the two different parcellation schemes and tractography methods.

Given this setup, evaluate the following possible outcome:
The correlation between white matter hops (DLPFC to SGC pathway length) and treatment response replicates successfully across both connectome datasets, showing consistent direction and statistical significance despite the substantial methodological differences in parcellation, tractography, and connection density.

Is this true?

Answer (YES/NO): YES